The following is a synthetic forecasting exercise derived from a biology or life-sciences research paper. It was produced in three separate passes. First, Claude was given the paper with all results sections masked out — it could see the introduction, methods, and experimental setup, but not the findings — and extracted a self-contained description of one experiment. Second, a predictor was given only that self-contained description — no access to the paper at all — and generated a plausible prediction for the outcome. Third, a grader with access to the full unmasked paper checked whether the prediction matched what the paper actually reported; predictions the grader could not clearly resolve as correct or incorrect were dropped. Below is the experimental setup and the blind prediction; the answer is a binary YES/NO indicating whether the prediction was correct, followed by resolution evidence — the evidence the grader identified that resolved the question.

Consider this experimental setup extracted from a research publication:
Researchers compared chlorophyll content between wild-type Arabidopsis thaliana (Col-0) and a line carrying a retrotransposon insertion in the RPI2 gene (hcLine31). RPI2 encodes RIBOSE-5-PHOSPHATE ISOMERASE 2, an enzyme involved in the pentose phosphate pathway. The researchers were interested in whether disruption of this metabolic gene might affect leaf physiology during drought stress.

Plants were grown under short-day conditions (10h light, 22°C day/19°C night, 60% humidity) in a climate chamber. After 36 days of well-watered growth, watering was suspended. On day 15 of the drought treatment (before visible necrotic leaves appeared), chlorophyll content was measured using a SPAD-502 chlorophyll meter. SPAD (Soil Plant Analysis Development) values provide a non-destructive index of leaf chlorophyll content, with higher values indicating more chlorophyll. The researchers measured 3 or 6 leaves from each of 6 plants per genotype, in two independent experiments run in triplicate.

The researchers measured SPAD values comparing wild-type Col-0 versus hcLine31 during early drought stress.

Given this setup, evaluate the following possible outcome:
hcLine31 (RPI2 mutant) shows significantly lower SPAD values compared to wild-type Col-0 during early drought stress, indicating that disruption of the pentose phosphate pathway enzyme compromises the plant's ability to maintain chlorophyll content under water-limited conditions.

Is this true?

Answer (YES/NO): YES